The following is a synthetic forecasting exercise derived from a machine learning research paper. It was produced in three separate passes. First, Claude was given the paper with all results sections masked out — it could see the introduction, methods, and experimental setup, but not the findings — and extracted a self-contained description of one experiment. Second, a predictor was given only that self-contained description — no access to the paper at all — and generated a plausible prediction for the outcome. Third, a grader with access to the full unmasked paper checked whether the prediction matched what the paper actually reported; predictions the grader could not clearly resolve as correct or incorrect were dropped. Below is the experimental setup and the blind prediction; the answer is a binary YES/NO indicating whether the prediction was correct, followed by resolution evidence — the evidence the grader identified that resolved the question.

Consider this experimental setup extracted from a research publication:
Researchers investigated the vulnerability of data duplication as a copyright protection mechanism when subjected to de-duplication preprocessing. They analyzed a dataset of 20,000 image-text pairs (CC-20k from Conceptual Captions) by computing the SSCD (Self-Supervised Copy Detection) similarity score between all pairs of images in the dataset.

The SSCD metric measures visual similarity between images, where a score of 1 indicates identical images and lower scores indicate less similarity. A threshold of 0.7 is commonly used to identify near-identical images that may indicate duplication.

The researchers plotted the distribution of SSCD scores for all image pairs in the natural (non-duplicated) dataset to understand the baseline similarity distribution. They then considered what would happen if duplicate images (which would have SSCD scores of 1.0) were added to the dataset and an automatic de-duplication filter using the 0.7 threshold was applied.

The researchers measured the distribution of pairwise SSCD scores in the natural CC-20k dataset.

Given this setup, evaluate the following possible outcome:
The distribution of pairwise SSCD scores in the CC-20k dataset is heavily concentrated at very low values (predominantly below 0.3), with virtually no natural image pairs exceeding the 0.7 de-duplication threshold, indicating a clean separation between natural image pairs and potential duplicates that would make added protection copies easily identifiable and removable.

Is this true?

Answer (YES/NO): YES